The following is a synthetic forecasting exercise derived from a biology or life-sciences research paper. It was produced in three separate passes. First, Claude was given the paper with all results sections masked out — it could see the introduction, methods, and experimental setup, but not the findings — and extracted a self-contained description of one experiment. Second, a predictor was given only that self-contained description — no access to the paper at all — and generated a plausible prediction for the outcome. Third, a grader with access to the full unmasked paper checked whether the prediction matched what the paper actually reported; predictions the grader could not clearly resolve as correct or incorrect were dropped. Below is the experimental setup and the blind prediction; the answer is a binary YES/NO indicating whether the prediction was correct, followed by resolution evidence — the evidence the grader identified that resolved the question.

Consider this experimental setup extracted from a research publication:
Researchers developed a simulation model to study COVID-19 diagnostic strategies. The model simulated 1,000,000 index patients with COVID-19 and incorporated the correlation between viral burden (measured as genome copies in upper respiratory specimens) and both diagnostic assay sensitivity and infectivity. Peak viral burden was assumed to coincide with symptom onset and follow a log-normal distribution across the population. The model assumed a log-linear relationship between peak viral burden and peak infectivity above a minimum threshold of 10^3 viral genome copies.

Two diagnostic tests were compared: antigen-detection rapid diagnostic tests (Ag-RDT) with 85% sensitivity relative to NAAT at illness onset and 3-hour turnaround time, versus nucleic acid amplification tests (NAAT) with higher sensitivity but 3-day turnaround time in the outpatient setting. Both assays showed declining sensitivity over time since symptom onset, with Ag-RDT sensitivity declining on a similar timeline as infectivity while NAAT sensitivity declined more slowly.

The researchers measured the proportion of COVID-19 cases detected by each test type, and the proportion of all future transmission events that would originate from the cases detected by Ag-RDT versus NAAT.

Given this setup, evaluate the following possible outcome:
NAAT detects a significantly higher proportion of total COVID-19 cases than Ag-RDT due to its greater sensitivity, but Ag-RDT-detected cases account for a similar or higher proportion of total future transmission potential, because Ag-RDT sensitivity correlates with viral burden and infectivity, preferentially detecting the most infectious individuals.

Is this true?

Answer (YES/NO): YES